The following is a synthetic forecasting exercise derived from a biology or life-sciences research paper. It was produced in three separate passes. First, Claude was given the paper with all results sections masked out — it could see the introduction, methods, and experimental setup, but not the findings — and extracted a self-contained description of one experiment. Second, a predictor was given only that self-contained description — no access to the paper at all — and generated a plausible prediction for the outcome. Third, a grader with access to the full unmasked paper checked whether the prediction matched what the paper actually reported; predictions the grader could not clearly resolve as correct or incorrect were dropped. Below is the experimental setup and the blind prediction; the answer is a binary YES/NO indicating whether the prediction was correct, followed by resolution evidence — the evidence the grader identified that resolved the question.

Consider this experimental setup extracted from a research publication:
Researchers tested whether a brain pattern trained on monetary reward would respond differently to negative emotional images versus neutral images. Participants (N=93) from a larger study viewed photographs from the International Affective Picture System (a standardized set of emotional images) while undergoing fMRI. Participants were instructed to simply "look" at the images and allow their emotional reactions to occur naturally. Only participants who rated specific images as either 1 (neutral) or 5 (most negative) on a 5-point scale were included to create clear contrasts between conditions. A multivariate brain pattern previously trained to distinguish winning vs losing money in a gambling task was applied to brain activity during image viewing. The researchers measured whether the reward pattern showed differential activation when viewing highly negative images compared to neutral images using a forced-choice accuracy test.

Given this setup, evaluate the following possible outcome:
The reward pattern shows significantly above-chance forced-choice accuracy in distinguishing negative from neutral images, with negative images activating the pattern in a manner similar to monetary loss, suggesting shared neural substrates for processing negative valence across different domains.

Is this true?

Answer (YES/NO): NO